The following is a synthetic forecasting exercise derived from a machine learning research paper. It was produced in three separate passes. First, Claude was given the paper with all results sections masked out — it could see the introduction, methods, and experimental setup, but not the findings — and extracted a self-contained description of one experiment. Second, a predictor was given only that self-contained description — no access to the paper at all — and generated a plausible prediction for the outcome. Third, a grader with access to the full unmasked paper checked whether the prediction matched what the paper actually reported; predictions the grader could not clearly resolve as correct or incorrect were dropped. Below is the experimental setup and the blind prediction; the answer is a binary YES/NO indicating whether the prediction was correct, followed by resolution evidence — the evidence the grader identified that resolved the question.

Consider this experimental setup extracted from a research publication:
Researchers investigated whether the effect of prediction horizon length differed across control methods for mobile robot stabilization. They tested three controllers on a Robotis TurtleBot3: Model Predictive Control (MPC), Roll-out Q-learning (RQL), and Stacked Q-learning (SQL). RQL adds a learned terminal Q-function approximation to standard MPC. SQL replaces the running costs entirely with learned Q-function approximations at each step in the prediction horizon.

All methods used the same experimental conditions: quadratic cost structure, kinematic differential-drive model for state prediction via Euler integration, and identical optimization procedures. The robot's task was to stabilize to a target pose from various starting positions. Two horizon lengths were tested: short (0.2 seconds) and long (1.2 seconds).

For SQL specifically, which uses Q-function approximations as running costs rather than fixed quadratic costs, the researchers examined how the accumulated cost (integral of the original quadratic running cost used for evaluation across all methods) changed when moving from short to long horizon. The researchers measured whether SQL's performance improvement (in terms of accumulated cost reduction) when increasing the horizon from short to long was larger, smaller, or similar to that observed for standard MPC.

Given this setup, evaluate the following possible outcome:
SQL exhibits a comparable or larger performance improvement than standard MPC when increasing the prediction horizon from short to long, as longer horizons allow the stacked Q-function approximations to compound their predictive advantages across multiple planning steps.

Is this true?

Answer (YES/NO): NO